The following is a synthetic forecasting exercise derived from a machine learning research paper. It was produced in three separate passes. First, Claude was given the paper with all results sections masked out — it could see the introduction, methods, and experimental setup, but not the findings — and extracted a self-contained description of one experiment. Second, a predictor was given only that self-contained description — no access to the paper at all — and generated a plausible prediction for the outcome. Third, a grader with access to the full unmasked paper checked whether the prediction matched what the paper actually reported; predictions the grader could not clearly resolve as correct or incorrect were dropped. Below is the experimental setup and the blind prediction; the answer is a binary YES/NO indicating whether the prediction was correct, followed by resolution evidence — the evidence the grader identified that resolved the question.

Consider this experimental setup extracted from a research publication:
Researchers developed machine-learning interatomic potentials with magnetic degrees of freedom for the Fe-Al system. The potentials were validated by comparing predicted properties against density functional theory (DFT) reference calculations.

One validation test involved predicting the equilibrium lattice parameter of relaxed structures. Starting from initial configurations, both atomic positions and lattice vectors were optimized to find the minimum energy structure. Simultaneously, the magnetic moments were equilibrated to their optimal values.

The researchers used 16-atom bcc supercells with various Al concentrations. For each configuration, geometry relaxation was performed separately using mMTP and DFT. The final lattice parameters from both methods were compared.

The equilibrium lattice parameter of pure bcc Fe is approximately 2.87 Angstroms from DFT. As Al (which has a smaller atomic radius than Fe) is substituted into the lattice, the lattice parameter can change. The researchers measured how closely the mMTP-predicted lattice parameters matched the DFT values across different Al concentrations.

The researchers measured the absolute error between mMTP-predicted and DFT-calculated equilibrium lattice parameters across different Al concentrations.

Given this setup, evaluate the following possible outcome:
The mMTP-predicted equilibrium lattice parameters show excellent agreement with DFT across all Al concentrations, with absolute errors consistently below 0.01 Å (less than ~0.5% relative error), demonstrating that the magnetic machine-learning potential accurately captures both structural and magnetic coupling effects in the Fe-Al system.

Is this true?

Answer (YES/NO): YES